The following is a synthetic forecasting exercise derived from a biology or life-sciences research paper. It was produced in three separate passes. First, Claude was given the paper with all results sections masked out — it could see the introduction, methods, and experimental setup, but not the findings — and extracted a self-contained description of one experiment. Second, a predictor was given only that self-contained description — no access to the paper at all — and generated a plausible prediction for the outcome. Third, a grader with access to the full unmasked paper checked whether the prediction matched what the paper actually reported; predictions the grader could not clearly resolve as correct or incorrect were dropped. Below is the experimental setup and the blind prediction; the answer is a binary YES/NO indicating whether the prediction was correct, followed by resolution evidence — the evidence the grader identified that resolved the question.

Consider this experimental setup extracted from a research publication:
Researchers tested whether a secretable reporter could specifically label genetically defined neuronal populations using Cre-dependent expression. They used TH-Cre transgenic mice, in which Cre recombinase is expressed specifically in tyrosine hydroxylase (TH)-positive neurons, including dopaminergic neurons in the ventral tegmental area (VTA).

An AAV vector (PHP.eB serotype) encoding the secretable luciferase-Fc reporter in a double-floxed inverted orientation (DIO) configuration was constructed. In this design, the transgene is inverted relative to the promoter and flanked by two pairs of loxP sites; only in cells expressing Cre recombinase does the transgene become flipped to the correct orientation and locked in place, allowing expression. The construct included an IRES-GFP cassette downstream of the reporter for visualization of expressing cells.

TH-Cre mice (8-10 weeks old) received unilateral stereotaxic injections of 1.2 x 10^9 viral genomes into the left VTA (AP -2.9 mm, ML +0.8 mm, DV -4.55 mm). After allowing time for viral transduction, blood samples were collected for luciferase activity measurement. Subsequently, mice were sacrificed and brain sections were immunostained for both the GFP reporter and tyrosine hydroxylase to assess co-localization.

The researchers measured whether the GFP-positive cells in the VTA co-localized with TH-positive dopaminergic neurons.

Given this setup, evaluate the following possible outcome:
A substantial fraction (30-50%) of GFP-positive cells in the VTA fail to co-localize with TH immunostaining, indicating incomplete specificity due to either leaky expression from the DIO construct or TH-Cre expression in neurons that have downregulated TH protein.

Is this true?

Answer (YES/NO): NO